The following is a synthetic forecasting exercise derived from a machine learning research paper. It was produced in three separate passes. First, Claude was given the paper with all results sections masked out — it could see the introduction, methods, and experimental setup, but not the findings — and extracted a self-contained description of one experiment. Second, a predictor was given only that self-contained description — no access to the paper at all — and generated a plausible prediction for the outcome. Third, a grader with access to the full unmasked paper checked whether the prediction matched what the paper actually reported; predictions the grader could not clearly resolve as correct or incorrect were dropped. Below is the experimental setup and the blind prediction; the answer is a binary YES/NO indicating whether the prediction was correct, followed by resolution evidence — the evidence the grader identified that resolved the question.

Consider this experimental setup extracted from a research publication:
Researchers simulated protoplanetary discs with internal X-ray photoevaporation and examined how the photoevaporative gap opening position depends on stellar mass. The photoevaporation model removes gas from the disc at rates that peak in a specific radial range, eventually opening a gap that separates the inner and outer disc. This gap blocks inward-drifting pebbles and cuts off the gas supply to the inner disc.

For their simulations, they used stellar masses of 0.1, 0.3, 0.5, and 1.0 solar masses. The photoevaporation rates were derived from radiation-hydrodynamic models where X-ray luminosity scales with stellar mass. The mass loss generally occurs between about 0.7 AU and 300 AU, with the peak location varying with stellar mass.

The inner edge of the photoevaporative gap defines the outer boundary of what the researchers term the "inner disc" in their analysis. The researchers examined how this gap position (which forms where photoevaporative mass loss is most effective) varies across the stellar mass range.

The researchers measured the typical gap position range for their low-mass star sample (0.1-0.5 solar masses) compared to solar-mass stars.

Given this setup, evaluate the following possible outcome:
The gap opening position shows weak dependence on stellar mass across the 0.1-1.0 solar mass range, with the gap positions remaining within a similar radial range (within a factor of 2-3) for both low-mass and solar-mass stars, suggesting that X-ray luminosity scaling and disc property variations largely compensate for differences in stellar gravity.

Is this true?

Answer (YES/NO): NO